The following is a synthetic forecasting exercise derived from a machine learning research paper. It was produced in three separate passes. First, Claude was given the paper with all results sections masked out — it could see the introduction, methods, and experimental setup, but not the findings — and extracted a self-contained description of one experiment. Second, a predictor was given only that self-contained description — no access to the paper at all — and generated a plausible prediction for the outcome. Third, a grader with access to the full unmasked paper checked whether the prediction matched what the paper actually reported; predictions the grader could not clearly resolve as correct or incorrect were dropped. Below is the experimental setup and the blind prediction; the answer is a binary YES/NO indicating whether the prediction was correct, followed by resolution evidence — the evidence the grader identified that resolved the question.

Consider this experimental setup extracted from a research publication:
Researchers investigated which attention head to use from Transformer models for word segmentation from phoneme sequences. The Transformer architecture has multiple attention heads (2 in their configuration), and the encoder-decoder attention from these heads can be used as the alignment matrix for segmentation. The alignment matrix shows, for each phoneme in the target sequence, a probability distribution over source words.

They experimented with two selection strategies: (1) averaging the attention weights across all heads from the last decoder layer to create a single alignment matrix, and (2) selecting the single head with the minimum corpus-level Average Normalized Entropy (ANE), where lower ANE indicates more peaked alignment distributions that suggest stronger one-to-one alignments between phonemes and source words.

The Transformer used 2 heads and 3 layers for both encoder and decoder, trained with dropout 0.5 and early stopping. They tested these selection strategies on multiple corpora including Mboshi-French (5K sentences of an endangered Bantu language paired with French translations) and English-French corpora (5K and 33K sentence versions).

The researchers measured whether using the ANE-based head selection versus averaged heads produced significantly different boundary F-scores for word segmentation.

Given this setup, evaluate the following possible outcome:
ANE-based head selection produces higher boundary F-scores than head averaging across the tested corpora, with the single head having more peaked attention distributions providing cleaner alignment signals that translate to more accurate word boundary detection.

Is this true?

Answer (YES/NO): NO